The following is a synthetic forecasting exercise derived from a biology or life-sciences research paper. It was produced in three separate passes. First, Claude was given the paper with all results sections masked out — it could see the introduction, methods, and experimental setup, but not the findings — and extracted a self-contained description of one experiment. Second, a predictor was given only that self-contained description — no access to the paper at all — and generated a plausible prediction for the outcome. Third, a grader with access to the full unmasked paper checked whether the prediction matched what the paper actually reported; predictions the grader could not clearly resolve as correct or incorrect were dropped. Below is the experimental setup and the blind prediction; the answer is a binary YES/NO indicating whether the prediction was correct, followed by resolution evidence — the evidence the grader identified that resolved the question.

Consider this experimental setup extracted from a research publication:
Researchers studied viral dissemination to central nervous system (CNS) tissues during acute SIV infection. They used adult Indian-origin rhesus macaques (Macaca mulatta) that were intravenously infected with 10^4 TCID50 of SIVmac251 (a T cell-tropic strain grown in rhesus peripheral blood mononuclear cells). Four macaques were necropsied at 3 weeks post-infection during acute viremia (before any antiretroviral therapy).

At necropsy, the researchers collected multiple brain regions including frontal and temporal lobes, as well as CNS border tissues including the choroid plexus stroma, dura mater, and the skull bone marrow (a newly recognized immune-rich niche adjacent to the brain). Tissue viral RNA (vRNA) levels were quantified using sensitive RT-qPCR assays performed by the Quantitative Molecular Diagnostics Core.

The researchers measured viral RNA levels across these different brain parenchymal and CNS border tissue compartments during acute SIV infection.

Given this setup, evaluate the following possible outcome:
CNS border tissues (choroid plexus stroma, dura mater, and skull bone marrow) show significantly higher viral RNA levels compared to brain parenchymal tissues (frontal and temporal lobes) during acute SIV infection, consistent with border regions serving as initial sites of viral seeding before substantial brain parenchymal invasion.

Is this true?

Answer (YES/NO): NO